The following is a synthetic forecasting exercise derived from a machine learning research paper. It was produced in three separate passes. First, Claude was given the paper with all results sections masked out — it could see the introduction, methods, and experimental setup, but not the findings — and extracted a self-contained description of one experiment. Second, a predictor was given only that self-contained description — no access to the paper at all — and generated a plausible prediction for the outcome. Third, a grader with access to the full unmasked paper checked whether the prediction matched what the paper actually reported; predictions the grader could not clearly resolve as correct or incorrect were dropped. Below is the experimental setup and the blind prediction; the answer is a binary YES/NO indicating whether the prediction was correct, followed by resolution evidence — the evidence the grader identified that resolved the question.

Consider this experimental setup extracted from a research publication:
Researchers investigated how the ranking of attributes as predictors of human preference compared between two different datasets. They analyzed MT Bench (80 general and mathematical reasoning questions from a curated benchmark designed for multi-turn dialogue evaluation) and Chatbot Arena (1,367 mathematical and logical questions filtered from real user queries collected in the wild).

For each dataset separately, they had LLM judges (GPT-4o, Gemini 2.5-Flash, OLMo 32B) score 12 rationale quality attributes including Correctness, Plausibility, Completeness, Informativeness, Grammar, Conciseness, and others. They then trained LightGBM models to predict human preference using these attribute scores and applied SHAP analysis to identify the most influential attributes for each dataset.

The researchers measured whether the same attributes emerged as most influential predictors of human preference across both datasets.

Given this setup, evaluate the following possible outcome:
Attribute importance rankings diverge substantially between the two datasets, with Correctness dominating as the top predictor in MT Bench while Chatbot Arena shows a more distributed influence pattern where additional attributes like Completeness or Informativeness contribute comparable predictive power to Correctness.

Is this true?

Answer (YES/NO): NO